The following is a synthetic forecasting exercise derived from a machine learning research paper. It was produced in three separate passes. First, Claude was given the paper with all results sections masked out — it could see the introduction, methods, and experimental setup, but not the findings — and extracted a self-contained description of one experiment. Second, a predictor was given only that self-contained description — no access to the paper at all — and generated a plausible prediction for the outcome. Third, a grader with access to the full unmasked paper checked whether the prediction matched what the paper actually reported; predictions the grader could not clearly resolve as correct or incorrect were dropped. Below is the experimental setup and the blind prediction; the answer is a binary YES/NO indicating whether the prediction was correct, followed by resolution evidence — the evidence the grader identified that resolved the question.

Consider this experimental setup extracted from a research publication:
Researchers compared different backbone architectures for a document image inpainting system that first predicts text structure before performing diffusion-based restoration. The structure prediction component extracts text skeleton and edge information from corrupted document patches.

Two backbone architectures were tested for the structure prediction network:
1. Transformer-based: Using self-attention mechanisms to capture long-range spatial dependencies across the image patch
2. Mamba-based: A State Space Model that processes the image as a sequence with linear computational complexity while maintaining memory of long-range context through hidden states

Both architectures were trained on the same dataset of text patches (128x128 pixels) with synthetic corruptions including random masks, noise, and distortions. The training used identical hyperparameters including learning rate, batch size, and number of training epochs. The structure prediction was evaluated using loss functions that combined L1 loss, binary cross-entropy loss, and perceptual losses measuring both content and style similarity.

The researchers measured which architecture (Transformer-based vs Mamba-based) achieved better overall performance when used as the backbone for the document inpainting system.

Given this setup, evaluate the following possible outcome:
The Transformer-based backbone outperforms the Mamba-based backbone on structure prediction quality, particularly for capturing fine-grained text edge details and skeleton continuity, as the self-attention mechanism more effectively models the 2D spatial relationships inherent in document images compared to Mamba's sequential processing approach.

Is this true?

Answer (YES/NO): NO